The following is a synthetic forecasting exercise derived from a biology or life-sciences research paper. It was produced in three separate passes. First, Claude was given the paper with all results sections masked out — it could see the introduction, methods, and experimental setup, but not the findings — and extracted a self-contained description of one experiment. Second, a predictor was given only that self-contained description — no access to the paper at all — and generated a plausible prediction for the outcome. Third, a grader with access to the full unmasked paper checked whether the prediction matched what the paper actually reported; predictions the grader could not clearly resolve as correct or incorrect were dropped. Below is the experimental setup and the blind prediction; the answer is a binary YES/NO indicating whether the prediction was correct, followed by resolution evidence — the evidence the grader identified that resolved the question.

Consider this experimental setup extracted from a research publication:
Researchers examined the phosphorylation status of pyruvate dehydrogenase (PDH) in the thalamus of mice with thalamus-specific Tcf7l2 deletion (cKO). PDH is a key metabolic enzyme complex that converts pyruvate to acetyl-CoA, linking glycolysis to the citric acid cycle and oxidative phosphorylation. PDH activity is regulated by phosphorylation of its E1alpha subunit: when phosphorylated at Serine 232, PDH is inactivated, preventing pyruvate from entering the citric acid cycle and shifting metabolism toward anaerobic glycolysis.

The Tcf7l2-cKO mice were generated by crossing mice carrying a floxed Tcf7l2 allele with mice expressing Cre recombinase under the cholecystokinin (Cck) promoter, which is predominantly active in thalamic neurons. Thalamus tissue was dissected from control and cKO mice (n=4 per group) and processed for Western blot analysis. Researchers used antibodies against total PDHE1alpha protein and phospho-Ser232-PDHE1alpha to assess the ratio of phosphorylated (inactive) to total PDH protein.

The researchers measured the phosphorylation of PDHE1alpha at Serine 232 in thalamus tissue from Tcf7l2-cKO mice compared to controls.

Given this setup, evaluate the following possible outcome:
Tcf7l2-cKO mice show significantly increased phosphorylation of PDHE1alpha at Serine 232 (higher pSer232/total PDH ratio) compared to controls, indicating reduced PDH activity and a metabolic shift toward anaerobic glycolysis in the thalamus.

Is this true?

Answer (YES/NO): YES